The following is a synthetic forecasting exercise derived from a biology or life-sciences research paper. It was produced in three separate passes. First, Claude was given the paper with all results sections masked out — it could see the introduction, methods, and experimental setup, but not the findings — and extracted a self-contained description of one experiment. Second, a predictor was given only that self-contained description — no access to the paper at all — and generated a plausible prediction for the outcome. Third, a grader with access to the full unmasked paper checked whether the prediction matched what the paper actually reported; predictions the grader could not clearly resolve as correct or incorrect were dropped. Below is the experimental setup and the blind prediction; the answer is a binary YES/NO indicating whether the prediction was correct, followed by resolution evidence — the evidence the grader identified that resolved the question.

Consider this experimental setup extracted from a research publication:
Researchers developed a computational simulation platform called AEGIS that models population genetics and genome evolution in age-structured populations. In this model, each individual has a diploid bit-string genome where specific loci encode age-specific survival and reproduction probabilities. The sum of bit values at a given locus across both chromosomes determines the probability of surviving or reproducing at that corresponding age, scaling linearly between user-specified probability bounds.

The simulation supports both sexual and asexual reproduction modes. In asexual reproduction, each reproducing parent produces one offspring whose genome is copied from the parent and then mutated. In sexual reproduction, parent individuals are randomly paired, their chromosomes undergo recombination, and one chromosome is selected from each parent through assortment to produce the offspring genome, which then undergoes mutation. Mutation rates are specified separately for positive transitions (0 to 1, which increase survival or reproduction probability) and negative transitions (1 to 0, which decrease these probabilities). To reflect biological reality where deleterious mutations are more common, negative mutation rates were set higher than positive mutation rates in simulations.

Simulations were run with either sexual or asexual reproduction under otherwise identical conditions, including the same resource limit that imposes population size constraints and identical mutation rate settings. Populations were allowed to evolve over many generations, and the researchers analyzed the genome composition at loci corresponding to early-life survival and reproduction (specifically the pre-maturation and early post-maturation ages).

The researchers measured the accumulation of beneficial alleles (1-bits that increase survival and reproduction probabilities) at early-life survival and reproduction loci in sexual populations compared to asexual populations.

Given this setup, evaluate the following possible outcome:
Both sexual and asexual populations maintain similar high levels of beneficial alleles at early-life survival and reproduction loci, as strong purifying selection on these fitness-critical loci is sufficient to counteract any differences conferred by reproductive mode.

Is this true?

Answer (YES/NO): NO